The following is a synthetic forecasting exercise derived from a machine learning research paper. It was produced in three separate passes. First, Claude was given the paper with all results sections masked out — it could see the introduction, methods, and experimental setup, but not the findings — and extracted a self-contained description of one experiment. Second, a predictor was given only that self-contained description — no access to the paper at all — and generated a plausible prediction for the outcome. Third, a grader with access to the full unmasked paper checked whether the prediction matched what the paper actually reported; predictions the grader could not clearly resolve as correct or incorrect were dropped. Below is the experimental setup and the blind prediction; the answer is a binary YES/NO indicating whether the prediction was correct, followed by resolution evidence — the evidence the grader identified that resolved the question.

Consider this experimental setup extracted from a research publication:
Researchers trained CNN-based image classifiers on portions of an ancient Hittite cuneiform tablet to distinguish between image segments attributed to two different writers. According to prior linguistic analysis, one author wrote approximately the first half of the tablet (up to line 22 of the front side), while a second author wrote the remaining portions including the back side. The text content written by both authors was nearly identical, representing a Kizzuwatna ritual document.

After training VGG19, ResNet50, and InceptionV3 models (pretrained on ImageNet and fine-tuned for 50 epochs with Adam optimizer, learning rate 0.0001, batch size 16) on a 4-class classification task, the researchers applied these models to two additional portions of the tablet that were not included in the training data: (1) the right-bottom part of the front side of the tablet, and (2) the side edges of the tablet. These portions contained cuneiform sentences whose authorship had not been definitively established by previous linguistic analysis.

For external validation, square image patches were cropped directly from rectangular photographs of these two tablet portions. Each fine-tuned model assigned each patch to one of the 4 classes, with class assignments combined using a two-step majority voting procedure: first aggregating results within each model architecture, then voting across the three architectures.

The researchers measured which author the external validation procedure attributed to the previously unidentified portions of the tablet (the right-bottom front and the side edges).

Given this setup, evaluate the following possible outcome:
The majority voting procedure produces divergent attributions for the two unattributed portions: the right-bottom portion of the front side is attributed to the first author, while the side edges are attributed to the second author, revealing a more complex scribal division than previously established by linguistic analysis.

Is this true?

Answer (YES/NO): NO